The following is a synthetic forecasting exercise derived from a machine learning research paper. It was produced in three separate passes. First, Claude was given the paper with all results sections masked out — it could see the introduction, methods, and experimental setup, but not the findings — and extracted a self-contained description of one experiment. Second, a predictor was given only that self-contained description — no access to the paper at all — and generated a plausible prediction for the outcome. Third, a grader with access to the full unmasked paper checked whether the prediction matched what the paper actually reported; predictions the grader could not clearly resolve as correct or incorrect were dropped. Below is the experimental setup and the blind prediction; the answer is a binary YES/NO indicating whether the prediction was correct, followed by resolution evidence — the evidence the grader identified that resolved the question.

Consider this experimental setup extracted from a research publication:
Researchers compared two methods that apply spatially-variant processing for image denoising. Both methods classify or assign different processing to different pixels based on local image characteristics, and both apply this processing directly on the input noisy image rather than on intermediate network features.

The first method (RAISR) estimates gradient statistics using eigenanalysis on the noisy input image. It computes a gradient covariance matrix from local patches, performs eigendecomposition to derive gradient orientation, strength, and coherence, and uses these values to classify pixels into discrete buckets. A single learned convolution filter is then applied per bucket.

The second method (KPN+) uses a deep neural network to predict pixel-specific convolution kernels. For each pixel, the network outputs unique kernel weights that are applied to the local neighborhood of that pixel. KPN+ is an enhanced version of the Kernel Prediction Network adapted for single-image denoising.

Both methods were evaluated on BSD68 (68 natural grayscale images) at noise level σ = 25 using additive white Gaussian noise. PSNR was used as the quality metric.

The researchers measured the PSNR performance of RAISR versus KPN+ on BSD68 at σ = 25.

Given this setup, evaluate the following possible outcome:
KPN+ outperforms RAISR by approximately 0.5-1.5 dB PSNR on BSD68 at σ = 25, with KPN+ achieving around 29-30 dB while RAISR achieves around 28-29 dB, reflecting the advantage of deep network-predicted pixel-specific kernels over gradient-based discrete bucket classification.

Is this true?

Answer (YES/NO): YES